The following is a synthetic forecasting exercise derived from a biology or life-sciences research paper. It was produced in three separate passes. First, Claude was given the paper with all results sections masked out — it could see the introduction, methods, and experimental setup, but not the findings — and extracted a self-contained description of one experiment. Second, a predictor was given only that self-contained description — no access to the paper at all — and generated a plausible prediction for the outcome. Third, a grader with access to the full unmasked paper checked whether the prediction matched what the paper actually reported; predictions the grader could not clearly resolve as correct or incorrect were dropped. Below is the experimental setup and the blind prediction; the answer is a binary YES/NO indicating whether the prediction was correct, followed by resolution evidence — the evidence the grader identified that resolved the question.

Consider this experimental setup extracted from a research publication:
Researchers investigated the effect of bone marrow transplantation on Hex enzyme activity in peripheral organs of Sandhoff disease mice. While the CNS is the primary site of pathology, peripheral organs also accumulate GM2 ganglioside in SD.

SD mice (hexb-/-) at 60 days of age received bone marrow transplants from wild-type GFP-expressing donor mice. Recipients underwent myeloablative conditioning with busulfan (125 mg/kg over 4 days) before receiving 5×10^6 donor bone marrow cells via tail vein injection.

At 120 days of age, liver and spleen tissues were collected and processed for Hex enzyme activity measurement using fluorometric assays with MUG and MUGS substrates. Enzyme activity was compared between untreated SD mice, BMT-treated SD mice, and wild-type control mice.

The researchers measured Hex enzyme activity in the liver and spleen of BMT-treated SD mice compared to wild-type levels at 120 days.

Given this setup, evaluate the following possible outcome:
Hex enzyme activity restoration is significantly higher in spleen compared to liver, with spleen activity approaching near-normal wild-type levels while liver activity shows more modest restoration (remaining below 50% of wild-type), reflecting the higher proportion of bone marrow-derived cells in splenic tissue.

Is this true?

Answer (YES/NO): NO